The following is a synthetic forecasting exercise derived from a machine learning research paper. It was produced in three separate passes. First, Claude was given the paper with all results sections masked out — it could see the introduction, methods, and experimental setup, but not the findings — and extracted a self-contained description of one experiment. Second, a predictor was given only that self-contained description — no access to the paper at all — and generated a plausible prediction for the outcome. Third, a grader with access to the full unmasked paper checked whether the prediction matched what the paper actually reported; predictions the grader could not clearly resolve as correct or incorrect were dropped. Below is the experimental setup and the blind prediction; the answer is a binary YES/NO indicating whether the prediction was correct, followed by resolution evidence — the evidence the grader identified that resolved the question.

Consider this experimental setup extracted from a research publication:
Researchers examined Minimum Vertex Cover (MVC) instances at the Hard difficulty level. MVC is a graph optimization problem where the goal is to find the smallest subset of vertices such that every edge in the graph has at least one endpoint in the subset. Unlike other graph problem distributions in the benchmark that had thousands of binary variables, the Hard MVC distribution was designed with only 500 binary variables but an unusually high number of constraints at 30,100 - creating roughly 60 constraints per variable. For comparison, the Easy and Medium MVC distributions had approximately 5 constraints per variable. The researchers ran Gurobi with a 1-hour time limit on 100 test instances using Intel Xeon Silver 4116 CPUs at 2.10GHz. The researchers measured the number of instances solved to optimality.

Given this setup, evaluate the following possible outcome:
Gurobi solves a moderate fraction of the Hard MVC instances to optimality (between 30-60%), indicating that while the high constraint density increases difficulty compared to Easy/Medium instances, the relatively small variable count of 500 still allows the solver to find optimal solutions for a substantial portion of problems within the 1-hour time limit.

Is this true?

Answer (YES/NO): YES